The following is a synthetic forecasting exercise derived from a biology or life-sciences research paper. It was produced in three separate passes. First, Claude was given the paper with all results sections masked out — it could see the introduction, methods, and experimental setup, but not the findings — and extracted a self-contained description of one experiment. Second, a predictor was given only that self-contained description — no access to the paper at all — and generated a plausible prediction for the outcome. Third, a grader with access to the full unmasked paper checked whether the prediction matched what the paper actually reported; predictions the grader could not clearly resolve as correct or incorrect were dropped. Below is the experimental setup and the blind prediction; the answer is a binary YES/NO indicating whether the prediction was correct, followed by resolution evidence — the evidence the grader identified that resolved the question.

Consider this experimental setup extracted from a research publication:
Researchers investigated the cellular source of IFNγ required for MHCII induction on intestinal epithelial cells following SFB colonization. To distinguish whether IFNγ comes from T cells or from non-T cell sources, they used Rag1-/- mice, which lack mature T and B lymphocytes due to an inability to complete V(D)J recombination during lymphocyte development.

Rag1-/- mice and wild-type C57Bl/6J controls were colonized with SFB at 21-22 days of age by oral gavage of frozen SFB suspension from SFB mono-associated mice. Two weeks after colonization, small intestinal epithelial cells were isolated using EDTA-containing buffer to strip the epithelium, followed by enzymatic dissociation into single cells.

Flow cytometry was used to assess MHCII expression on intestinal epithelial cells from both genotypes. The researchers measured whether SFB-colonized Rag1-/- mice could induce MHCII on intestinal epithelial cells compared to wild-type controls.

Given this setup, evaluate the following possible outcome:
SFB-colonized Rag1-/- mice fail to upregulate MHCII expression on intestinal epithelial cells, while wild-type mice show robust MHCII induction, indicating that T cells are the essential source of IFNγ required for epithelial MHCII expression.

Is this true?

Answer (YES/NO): NO